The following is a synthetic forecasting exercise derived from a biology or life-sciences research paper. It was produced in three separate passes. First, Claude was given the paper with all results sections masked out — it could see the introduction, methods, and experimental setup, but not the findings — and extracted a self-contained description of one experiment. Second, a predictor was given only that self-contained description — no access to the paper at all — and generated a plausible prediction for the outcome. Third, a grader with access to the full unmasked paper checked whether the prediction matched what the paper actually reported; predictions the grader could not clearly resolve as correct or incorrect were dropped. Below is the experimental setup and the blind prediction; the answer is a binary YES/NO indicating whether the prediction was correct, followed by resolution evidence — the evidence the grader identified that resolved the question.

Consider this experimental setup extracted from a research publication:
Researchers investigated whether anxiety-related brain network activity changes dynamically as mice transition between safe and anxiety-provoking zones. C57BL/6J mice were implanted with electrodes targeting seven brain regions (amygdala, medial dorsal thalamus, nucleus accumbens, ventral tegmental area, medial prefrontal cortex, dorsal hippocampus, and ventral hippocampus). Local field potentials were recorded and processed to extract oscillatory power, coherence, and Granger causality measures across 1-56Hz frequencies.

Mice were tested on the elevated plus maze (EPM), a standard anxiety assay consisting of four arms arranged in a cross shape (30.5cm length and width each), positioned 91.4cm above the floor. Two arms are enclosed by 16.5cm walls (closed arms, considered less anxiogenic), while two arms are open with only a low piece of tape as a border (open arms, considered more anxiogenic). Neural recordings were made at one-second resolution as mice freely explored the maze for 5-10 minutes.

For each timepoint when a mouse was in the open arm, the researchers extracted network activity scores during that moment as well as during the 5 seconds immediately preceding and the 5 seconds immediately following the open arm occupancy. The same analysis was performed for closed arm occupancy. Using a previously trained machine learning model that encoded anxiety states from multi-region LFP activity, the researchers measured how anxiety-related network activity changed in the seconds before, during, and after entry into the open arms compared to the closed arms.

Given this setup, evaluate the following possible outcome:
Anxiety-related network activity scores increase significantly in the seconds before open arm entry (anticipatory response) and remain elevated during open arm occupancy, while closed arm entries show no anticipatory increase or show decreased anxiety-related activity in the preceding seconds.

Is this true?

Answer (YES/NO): NO